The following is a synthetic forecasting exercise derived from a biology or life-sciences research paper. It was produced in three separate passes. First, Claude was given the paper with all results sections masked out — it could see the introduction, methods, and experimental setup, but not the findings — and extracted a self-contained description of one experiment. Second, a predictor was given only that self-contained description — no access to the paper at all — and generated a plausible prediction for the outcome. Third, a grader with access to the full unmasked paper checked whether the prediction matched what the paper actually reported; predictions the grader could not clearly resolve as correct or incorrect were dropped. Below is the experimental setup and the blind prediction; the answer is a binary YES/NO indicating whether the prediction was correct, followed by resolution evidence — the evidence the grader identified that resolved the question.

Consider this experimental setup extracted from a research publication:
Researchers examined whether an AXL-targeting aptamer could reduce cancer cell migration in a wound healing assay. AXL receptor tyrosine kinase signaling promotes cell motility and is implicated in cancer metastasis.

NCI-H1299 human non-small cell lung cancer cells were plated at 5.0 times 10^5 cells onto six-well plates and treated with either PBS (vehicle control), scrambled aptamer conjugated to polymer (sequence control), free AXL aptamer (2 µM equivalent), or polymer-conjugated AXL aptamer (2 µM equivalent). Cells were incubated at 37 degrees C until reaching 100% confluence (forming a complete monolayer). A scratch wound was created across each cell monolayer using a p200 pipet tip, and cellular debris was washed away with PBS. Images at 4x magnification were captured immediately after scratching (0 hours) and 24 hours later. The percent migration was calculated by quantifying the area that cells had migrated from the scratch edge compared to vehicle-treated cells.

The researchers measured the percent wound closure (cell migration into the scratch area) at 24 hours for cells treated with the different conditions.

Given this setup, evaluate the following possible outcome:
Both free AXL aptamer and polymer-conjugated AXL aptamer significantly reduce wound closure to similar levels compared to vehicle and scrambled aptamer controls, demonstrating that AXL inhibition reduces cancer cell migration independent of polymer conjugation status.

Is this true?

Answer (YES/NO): NO